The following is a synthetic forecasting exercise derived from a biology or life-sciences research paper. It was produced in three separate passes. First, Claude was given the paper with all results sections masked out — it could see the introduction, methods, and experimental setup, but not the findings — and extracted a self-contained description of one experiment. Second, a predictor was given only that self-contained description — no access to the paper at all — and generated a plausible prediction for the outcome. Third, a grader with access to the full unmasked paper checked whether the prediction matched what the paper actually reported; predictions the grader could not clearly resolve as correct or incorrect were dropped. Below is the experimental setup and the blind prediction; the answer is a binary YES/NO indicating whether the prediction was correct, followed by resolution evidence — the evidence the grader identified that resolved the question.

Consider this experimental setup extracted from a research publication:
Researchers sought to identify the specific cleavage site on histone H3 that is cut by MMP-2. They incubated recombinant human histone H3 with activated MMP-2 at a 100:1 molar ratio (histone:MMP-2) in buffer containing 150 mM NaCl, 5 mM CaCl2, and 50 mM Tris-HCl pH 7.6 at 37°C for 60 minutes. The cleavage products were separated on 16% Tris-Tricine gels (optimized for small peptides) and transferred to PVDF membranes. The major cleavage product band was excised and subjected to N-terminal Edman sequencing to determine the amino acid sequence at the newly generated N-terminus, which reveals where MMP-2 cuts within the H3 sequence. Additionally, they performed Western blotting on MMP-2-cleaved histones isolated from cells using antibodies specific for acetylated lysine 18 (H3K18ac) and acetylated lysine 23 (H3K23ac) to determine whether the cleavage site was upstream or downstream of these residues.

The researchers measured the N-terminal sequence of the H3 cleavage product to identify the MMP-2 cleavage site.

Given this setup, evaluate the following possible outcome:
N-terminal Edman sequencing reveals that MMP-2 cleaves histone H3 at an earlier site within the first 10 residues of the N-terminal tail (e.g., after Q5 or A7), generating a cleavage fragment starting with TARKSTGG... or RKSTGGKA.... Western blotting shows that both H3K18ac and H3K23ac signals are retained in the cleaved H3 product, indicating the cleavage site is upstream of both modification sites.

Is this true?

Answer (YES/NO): NO